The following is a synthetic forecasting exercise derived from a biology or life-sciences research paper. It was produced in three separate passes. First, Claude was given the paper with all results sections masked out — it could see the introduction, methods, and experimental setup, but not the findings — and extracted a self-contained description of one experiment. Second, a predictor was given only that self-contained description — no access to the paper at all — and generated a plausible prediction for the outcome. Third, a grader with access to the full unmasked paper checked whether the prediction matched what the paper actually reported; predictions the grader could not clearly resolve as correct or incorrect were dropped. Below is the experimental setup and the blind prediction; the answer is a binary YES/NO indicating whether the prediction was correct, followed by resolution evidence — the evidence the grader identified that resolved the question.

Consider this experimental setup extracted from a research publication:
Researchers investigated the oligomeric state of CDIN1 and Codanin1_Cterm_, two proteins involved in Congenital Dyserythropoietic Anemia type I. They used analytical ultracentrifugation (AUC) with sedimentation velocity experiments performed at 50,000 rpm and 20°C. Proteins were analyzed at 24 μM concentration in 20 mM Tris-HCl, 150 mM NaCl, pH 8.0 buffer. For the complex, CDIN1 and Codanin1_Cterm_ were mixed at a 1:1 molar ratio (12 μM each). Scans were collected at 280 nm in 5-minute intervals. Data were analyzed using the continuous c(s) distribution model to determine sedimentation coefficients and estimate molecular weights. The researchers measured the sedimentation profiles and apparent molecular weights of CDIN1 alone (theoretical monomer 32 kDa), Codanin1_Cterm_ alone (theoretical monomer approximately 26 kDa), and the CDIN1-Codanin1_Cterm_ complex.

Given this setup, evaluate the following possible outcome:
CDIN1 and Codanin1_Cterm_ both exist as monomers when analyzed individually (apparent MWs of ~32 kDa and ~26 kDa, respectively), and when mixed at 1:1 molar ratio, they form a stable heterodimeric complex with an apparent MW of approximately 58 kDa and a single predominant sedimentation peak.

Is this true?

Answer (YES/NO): NO